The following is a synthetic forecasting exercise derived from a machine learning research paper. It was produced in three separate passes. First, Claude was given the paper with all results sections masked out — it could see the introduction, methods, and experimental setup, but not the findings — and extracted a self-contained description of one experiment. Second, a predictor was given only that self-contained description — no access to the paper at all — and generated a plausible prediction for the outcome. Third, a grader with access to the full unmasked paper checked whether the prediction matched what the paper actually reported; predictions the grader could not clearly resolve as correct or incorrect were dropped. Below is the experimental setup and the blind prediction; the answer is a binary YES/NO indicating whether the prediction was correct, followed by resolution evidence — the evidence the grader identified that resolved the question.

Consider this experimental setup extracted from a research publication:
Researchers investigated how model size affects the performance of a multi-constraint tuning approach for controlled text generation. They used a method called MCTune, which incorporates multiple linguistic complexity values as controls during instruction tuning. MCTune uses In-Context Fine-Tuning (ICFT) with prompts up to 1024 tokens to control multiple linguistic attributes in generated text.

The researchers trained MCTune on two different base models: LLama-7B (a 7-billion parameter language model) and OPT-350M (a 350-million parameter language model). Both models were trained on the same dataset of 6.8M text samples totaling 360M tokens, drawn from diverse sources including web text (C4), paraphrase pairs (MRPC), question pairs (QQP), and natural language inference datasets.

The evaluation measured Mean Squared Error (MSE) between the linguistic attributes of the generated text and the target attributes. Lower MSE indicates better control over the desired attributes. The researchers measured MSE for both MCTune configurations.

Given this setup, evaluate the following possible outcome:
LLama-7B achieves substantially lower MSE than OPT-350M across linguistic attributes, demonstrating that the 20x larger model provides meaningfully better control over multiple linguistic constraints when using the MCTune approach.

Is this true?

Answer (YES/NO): YES